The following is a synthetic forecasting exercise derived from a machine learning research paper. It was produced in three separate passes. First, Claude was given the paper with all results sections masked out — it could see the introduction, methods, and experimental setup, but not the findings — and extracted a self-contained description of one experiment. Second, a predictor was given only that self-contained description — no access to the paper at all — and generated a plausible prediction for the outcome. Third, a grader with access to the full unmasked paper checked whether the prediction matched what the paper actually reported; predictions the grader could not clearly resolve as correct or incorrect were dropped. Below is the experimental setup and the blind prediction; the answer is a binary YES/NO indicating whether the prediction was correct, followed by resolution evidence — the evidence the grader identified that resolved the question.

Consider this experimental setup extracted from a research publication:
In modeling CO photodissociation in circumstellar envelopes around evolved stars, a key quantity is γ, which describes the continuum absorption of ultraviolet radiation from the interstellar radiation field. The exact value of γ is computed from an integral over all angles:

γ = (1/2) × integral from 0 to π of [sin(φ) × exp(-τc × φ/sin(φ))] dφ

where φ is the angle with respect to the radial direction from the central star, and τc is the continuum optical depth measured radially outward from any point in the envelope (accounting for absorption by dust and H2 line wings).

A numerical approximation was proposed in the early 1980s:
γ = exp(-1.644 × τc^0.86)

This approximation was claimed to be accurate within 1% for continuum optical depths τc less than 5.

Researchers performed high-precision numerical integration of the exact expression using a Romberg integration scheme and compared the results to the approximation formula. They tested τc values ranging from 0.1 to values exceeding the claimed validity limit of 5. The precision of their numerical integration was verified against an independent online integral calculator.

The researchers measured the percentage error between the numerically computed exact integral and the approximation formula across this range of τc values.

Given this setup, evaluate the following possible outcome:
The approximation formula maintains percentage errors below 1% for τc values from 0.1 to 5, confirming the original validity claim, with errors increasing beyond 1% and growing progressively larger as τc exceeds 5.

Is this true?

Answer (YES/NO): NO